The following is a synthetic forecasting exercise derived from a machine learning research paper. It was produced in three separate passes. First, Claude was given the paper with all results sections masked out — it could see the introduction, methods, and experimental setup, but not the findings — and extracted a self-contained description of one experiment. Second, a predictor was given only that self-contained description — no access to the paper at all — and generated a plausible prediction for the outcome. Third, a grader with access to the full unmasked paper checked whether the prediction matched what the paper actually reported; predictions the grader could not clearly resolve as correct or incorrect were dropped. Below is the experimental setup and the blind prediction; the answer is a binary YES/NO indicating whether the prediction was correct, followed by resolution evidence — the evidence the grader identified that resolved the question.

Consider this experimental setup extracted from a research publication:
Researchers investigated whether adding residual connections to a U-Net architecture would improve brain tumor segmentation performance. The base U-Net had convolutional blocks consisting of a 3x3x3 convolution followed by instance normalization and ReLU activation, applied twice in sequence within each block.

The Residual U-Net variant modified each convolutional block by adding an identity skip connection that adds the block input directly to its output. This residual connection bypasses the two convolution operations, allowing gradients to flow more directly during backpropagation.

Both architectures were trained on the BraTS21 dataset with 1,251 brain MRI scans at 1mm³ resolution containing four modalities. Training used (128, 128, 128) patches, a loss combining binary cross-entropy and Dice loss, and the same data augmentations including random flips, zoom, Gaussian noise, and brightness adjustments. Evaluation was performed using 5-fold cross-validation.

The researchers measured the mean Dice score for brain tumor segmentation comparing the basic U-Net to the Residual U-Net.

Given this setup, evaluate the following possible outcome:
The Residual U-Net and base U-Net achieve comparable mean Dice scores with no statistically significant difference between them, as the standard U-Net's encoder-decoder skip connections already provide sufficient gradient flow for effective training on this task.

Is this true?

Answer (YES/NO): YES